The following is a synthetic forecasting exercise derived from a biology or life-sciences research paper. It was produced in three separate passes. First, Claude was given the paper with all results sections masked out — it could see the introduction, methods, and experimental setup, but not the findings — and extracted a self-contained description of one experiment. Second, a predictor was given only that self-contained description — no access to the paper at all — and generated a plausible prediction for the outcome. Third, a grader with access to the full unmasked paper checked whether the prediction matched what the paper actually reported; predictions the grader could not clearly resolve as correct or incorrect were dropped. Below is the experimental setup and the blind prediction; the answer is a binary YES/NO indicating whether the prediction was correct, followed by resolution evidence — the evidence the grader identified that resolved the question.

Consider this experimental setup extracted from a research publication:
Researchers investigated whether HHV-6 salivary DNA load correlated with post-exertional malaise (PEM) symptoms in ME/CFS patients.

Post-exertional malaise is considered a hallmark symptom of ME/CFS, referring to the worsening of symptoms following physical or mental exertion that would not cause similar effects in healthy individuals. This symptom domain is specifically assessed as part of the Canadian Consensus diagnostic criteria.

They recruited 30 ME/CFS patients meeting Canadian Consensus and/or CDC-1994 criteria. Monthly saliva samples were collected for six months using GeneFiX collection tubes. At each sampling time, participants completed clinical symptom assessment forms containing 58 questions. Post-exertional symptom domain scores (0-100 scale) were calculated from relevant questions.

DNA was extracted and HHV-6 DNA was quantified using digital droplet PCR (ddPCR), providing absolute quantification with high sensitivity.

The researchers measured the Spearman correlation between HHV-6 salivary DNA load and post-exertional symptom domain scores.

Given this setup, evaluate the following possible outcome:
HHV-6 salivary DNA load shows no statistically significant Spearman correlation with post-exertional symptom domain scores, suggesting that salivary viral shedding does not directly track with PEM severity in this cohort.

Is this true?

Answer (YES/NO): NO